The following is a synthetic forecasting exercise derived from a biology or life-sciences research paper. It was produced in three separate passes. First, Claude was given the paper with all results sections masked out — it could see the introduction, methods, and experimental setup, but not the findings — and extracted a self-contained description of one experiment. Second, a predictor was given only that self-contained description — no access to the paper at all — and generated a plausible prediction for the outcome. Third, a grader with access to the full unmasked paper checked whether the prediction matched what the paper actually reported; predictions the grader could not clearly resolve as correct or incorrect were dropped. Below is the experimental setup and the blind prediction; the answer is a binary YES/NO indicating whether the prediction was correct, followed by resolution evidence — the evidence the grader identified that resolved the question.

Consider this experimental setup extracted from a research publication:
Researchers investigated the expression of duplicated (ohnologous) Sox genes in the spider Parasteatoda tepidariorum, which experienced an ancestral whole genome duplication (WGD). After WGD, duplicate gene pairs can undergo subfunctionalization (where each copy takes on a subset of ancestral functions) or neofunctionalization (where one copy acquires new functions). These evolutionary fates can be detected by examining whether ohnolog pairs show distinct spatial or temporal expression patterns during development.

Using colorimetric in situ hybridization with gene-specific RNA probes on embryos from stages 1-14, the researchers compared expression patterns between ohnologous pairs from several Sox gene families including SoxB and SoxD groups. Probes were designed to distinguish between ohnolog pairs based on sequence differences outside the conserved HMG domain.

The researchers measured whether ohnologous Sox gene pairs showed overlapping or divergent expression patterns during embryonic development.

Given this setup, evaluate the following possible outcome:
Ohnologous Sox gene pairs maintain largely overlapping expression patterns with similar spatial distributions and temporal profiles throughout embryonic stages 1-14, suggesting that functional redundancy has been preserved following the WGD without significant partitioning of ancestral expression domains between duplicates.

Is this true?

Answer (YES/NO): NO